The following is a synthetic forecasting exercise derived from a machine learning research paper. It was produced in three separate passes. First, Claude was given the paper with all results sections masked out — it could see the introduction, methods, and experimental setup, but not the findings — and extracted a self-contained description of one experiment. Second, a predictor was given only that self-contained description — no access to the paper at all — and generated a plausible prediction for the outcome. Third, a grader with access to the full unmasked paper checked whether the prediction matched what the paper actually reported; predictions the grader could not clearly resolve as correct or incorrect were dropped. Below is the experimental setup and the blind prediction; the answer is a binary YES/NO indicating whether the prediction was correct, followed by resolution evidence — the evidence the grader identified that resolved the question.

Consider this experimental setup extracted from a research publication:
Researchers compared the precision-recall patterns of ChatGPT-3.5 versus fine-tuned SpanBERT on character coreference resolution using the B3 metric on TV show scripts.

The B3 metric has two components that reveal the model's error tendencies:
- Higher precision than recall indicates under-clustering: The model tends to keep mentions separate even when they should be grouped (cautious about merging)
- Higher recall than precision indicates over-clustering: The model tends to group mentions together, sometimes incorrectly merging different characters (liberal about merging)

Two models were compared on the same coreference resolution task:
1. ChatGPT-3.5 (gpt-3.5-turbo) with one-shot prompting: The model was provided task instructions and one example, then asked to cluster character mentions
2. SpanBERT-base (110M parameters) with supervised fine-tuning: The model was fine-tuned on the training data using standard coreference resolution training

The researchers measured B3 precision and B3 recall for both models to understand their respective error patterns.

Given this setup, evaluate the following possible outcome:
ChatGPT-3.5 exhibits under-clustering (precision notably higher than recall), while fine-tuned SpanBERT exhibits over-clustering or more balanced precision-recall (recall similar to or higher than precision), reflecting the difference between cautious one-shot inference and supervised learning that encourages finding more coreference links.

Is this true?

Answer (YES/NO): YES